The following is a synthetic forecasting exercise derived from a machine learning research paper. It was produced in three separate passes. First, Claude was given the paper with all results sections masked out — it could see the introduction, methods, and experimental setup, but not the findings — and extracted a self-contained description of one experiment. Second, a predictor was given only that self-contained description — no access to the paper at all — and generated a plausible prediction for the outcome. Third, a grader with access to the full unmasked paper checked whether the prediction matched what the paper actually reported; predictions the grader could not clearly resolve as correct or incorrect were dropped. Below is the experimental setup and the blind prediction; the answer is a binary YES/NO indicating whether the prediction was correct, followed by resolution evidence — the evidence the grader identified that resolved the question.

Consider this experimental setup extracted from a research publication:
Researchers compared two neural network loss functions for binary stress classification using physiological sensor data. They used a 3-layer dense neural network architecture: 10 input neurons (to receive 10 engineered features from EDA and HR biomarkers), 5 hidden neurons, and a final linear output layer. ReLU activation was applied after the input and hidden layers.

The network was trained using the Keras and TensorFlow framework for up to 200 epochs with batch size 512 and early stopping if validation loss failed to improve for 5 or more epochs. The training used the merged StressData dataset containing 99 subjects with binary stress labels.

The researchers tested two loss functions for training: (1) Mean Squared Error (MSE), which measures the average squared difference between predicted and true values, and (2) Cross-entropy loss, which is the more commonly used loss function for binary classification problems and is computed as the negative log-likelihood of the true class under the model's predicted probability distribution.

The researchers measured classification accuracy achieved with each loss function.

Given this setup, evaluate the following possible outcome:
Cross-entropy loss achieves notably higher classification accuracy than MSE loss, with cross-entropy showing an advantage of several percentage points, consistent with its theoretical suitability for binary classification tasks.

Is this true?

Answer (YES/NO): NO